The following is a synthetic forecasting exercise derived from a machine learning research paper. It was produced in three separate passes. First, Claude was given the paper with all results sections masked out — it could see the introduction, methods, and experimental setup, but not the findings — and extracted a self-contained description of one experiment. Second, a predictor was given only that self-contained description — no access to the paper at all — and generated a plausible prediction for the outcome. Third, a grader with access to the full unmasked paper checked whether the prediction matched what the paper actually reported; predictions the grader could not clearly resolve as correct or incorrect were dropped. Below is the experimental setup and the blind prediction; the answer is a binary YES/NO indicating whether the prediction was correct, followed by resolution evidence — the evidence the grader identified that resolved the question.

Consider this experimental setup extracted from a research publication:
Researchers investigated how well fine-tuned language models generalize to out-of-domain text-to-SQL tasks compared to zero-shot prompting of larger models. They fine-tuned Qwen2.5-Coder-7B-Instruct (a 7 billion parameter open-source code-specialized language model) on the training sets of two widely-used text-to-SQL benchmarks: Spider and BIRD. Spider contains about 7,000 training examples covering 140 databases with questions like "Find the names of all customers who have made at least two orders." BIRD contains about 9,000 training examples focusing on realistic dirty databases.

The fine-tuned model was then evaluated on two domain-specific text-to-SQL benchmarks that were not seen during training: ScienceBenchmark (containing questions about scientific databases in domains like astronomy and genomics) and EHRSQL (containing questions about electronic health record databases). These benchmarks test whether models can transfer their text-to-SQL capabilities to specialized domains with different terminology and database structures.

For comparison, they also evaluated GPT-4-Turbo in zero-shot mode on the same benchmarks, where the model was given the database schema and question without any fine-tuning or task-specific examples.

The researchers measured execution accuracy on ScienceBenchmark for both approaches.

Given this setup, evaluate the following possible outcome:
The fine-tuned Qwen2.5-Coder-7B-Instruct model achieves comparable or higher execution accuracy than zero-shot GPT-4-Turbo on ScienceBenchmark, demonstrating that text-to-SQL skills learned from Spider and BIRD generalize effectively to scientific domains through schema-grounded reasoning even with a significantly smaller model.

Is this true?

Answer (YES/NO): NO